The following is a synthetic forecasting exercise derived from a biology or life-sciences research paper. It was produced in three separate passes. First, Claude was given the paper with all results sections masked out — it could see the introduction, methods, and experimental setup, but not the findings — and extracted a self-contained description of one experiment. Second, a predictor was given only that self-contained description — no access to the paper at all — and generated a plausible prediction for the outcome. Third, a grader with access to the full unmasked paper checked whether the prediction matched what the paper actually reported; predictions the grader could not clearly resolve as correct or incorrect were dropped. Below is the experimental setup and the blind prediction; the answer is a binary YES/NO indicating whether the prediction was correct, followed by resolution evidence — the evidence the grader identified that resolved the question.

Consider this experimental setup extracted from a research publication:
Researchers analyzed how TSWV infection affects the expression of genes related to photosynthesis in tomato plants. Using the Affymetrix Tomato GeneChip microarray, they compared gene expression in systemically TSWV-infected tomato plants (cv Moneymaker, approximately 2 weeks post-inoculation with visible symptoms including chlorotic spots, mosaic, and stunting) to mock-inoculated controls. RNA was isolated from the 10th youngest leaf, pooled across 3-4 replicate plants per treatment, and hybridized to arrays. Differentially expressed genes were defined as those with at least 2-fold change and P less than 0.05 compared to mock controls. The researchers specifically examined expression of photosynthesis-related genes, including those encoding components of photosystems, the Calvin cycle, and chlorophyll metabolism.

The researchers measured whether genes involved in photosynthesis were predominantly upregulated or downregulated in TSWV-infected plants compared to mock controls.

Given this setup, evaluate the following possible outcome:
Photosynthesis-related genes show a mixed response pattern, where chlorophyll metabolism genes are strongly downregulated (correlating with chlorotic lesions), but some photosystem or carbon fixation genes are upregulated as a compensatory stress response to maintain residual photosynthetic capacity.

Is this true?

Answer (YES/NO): NO